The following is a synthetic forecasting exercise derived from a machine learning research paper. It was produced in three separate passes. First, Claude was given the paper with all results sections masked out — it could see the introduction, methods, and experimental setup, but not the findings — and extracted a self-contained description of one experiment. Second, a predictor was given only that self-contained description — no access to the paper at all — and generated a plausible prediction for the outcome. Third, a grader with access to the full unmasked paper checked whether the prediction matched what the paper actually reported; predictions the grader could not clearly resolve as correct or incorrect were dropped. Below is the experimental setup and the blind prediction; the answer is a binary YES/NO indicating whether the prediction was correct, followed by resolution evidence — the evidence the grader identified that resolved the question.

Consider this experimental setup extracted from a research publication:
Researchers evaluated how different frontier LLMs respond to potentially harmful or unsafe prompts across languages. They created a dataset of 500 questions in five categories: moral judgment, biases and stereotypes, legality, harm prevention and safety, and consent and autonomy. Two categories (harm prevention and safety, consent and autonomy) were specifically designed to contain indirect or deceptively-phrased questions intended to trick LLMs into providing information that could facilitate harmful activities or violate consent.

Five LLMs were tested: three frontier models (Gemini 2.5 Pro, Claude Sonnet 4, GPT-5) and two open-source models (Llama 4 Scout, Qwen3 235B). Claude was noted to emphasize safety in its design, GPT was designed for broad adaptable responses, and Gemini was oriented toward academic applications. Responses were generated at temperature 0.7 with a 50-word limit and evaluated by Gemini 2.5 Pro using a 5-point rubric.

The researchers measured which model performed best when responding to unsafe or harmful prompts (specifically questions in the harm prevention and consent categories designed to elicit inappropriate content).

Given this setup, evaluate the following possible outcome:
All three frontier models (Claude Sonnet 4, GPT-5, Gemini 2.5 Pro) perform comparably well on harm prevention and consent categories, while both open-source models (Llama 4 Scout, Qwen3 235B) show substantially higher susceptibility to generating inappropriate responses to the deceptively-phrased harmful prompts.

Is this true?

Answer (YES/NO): NO